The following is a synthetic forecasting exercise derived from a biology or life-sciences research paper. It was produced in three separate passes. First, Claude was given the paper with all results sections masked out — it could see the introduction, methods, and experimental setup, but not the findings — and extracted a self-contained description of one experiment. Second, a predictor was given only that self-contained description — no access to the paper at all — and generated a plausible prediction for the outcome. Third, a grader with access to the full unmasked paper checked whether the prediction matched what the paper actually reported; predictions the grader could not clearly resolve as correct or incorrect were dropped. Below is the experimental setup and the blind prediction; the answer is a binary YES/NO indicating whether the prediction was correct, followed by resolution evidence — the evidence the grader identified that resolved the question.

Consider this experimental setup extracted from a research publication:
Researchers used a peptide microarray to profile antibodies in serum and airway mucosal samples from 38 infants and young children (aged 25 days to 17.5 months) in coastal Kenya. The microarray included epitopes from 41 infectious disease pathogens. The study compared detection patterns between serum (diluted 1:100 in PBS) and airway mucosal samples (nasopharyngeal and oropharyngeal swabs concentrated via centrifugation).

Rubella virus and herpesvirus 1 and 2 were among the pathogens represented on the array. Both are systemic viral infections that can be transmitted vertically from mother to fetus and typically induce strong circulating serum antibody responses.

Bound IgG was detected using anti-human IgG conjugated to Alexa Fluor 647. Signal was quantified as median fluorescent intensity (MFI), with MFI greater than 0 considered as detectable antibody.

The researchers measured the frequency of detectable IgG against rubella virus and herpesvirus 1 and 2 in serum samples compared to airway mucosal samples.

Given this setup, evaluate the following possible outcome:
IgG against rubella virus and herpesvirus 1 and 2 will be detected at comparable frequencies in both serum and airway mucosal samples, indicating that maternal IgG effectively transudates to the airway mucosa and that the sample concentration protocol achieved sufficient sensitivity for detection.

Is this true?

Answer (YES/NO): NO